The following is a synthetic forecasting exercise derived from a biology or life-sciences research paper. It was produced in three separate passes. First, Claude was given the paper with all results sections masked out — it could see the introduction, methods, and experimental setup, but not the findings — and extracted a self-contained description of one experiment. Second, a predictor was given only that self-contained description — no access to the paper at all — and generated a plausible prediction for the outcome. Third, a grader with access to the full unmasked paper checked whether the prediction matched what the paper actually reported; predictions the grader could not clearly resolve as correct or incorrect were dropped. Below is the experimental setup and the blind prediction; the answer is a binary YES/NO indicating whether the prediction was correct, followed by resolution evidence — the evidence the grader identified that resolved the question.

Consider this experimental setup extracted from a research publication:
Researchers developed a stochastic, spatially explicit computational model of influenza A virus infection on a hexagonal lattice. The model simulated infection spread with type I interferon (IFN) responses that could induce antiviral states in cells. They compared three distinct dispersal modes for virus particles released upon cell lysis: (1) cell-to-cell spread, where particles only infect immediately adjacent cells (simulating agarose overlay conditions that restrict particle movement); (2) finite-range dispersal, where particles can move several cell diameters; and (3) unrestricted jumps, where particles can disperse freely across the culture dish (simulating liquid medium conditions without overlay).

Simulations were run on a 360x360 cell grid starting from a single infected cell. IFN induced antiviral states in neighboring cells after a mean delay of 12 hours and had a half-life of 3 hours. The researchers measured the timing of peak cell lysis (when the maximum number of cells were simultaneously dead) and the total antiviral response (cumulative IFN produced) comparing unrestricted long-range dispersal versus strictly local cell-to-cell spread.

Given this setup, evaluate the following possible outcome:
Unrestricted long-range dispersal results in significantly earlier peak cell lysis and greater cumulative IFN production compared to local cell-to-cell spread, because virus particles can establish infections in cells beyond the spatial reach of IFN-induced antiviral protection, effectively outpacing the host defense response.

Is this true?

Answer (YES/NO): YES